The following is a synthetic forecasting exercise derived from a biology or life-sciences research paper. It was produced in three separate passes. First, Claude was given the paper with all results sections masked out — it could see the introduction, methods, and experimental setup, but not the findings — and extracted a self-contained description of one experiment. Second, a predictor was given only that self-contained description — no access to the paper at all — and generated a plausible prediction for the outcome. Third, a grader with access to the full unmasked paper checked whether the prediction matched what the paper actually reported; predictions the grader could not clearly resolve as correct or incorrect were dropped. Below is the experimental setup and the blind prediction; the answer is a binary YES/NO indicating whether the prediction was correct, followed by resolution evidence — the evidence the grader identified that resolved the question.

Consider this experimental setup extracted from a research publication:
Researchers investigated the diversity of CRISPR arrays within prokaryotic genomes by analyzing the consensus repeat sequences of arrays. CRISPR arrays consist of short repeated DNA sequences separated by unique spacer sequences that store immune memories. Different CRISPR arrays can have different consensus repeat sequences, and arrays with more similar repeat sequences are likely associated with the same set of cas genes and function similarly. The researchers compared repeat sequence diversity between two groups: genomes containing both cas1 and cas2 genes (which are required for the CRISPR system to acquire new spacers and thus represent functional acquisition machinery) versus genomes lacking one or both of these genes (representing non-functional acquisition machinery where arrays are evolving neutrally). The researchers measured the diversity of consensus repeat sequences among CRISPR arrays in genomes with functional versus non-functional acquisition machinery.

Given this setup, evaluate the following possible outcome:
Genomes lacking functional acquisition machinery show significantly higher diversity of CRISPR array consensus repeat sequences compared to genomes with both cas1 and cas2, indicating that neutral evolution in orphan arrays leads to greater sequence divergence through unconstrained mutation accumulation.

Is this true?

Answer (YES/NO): NO